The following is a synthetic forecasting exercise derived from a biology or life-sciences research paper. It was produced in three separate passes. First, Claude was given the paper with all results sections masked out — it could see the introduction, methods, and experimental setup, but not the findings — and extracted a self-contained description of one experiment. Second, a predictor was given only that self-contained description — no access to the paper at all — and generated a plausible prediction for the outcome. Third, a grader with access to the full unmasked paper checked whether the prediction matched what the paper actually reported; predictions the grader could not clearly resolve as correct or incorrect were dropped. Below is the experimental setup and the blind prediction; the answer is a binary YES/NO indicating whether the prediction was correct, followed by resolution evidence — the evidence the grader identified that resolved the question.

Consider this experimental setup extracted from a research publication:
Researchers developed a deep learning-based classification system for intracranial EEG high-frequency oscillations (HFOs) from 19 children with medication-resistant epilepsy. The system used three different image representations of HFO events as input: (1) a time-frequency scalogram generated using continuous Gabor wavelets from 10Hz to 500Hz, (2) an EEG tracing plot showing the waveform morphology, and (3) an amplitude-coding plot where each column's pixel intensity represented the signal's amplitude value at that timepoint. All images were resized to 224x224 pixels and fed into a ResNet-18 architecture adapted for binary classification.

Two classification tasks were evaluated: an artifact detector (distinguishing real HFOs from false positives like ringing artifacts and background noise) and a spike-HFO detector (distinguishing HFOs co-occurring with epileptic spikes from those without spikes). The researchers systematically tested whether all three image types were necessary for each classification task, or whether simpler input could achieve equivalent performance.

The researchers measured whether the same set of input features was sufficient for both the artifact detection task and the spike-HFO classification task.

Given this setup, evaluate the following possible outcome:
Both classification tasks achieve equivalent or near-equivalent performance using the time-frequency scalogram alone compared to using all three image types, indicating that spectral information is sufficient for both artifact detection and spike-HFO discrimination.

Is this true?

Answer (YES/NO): NO